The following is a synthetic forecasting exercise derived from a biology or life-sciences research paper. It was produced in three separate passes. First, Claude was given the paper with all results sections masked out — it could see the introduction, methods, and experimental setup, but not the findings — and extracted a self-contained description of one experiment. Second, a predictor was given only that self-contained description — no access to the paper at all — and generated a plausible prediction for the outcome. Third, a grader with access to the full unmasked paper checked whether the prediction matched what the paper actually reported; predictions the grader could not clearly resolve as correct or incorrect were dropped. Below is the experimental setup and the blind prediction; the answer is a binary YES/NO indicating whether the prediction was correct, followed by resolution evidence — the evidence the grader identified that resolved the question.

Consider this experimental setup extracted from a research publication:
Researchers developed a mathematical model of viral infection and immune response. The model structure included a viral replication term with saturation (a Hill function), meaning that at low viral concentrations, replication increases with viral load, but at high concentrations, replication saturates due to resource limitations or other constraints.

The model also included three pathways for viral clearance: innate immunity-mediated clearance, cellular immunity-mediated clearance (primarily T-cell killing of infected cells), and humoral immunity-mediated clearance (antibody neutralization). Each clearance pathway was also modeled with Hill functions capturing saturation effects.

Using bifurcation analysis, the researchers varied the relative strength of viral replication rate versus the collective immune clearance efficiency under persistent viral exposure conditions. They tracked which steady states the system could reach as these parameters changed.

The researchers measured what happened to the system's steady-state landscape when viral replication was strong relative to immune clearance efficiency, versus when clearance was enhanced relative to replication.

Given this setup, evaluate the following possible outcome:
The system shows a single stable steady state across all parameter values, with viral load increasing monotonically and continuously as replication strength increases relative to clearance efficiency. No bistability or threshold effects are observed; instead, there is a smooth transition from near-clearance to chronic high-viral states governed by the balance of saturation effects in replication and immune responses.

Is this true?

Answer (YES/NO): NO